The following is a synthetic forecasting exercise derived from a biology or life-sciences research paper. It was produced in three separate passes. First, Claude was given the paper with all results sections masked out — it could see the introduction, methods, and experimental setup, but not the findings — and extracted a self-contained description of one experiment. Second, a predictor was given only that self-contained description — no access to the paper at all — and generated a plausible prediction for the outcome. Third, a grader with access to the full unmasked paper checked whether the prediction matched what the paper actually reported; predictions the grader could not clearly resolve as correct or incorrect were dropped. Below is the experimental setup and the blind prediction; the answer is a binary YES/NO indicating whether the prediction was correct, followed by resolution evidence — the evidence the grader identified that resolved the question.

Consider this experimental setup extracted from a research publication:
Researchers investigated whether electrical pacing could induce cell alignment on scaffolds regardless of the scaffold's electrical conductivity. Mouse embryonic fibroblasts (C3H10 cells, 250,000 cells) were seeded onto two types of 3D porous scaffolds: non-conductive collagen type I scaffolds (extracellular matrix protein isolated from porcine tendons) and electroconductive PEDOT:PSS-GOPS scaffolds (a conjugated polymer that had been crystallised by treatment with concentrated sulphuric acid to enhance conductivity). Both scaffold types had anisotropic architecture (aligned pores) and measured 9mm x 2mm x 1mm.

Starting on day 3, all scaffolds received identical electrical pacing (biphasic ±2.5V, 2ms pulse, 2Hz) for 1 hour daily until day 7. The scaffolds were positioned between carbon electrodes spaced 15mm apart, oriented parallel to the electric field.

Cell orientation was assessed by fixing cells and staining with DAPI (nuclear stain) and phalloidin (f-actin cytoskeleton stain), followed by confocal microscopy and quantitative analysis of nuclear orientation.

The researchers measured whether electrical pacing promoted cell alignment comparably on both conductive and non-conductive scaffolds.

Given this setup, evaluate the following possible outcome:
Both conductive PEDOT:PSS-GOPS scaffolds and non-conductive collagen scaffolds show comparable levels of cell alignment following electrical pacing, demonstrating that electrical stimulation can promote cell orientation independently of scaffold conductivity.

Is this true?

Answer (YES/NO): YES